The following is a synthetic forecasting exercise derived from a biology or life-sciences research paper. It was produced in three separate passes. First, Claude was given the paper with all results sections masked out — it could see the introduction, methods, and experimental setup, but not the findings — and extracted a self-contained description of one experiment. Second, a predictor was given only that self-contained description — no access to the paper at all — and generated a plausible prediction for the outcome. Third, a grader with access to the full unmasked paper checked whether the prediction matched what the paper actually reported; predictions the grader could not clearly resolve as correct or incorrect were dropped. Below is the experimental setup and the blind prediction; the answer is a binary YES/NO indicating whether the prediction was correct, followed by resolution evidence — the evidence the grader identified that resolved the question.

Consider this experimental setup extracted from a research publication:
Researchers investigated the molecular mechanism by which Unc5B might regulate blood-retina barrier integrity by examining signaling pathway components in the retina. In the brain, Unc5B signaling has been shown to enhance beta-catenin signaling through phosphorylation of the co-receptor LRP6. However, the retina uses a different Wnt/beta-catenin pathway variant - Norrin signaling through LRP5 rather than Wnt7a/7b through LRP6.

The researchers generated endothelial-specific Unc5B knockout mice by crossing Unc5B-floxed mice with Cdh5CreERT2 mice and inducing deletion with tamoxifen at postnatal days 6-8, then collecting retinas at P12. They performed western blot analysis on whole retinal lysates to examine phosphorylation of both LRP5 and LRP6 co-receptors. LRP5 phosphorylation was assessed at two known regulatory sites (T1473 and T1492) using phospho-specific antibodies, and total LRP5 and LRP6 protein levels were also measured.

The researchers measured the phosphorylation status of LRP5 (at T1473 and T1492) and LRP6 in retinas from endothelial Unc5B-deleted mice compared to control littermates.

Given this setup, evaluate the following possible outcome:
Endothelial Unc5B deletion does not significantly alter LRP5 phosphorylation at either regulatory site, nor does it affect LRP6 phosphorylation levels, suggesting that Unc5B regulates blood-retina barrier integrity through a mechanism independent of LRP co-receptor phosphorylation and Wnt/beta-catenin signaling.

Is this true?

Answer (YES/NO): NO